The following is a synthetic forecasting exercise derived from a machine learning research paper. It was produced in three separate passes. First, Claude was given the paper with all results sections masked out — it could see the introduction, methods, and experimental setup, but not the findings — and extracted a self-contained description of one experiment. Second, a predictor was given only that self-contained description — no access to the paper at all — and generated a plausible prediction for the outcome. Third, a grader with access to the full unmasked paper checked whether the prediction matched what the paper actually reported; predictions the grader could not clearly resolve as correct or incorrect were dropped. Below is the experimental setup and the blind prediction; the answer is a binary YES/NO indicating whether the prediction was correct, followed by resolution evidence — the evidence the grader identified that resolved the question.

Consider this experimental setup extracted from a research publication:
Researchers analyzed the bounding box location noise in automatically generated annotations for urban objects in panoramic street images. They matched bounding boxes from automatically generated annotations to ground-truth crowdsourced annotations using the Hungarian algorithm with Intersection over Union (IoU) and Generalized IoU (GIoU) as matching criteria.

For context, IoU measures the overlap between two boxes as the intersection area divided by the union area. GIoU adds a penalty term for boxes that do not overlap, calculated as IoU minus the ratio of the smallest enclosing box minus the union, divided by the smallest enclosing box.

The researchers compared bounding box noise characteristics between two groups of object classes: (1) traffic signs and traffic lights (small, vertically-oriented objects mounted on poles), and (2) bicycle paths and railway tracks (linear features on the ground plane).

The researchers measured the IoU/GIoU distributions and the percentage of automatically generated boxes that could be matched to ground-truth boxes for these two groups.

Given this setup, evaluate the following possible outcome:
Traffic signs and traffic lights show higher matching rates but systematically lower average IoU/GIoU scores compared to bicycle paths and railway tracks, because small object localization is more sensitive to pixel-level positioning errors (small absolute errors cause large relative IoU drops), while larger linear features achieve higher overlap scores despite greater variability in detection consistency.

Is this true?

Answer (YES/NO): NO